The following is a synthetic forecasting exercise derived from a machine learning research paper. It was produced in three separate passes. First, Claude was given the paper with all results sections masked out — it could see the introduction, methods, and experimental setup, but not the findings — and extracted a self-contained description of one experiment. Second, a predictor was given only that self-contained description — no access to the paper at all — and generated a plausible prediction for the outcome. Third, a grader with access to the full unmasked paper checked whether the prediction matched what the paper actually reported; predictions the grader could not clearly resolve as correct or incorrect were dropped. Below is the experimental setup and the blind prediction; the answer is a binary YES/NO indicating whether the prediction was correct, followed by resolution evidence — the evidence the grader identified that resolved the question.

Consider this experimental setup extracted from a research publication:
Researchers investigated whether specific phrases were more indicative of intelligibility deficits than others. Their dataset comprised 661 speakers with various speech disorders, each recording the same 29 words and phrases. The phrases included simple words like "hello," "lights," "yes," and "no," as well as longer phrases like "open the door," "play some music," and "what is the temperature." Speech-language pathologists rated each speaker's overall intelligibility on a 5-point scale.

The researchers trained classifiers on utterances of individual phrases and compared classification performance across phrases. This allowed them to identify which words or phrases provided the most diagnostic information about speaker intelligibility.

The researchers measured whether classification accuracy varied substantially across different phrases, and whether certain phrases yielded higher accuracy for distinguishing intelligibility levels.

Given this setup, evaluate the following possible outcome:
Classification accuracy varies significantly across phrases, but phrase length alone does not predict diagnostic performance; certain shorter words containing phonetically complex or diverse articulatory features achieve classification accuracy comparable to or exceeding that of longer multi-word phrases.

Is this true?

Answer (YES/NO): NO